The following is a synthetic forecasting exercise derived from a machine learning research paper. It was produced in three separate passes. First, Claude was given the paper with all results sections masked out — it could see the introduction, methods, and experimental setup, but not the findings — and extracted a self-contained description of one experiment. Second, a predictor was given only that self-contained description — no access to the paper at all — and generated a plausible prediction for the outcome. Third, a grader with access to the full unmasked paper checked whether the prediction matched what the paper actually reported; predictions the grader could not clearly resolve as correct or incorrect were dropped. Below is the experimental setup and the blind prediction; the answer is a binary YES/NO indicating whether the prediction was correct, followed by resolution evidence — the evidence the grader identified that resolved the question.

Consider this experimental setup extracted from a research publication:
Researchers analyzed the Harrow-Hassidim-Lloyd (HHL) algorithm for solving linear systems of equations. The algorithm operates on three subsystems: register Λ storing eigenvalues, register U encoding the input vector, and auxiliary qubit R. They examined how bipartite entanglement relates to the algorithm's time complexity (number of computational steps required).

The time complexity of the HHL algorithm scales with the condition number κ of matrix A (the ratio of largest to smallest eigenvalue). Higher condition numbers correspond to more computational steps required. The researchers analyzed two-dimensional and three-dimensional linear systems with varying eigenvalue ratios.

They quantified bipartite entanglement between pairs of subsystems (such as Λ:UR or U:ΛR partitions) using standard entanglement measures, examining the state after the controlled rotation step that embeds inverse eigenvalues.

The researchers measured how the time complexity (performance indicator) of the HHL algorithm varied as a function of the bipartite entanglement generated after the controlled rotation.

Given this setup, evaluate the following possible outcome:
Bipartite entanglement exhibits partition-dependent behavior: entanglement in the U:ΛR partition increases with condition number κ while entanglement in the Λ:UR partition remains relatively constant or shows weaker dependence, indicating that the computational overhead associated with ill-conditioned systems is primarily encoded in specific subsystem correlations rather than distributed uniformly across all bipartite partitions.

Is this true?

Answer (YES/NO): NO